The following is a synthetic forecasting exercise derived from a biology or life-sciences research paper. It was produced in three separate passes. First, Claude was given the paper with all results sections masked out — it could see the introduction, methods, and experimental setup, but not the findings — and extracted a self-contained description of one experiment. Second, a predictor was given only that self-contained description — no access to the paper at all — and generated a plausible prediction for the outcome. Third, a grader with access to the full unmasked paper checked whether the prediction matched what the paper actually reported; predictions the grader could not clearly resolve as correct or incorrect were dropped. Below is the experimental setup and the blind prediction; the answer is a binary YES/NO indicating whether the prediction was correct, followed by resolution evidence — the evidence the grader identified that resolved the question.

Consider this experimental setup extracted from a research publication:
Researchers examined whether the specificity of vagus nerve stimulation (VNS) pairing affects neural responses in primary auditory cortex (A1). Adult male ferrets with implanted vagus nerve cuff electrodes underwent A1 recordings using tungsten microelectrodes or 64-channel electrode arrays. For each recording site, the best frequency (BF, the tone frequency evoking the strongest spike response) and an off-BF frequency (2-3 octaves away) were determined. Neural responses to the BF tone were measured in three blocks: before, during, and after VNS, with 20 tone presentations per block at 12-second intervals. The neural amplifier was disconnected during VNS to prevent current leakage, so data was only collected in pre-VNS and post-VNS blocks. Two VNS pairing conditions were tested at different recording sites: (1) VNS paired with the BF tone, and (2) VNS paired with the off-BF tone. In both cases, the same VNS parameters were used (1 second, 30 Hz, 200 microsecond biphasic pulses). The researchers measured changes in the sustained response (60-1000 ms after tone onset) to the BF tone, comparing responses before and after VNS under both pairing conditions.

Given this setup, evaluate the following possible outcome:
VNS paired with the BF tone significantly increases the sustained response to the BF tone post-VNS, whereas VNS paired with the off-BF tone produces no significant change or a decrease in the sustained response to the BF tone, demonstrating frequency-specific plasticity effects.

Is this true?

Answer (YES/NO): NO